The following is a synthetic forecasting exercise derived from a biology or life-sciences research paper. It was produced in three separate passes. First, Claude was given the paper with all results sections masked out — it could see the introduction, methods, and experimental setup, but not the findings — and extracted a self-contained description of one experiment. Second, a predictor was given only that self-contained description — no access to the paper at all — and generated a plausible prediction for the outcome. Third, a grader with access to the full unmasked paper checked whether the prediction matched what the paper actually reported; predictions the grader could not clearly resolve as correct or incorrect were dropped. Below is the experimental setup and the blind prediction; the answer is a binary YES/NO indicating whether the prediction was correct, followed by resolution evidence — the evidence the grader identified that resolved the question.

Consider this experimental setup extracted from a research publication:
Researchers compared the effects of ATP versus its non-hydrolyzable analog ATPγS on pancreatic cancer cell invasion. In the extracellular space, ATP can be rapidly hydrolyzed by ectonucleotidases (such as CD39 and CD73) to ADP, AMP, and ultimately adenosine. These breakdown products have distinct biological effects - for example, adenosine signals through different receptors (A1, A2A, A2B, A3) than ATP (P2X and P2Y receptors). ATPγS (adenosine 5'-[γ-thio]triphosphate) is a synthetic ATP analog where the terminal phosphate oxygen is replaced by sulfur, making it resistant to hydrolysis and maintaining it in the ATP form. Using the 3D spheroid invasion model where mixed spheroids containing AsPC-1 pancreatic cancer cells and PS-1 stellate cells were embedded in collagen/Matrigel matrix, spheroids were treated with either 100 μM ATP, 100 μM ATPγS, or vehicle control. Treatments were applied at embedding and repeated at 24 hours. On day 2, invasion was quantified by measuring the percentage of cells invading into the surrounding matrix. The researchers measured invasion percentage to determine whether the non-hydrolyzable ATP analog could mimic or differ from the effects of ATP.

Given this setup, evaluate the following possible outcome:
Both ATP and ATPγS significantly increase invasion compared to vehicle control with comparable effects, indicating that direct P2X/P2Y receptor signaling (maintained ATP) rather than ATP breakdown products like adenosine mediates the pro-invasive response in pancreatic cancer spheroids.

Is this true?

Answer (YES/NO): YES